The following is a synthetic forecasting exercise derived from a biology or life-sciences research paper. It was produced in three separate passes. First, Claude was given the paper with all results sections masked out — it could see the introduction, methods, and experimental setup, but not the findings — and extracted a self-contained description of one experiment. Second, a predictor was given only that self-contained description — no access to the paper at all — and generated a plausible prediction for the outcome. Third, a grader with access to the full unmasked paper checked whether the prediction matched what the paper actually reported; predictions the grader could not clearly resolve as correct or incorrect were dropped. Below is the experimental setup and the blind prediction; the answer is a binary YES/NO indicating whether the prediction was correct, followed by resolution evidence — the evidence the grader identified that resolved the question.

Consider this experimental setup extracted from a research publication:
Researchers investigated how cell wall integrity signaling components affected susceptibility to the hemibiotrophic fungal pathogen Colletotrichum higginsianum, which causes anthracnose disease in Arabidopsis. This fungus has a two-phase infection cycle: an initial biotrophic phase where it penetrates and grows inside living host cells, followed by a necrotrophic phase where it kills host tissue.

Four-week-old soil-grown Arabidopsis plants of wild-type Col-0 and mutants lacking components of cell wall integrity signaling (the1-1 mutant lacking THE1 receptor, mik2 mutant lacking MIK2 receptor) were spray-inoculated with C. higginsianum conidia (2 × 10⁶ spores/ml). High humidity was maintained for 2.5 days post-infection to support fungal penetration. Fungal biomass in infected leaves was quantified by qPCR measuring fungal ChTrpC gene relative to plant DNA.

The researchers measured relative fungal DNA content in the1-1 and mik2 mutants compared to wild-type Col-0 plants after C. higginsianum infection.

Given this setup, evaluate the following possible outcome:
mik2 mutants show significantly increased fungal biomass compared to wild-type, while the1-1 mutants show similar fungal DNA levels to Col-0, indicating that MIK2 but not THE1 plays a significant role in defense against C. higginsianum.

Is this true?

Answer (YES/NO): NO